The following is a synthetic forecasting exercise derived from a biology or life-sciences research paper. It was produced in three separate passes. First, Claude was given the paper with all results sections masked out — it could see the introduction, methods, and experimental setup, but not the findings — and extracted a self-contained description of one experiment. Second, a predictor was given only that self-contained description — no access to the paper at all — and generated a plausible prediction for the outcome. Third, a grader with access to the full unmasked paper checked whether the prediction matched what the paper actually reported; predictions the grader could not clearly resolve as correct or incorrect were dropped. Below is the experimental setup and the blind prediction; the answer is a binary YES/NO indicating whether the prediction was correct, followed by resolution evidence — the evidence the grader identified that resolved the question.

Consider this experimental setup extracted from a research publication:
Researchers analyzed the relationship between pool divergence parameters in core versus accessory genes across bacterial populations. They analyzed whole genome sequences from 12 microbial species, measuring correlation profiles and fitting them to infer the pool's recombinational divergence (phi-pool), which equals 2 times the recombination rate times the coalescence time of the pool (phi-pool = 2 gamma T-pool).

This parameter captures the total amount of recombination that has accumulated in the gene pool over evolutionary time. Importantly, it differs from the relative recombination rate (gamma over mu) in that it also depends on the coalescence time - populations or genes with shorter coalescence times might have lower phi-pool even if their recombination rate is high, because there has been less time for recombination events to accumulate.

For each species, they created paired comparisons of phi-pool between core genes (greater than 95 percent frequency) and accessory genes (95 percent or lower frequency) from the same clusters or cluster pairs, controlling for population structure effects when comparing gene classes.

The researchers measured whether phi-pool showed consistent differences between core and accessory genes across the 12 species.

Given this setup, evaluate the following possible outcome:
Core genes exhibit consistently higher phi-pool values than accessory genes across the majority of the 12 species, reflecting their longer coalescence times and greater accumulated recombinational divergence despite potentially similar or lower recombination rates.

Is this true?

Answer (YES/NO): NO